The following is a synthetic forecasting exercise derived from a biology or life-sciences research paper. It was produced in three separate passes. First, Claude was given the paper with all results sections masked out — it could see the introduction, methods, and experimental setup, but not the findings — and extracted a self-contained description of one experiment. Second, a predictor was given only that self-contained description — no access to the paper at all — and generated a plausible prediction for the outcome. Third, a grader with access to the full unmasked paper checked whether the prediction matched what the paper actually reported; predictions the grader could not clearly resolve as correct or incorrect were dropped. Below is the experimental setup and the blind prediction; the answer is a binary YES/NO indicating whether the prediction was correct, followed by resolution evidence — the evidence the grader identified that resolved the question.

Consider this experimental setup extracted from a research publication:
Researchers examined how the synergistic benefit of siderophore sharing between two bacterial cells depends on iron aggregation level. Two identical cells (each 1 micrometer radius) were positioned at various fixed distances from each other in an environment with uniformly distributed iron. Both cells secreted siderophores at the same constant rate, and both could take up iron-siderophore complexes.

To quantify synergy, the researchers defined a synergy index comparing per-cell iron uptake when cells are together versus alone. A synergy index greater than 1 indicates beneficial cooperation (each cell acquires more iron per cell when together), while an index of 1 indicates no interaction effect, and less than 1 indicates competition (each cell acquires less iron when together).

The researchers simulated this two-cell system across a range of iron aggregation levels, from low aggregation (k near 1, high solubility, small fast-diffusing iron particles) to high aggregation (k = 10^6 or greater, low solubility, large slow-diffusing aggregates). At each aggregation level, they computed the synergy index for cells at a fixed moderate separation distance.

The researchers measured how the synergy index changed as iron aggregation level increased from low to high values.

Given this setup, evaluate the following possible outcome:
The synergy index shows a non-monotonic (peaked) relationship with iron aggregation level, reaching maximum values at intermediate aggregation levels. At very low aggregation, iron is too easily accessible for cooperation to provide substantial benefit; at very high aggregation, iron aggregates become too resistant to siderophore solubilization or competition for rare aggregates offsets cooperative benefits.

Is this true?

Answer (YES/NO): NO